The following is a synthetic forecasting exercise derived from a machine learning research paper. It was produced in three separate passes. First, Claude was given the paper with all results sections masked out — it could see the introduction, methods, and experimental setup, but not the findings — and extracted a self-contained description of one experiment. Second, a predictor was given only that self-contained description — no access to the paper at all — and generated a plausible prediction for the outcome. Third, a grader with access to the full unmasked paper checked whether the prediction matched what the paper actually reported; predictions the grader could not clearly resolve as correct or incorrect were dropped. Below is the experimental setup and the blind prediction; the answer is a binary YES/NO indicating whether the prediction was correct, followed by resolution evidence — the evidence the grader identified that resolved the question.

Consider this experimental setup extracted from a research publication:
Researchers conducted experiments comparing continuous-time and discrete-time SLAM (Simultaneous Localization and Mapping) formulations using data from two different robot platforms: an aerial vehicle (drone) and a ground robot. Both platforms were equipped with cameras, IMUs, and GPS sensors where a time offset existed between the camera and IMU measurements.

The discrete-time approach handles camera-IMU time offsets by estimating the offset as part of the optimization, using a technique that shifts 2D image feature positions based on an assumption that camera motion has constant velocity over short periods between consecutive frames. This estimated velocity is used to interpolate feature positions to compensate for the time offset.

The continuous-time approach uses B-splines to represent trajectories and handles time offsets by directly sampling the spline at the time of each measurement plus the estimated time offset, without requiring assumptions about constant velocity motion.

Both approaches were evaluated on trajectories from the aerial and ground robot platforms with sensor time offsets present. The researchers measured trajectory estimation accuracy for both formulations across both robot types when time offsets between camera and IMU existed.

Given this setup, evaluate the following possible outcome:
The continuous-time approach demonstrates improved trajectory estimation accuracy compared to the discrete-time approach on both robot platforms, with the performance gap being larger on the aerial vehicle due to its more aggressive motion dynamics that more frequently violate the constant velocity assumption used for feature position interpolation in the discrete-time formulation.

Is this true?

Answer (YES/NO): NO